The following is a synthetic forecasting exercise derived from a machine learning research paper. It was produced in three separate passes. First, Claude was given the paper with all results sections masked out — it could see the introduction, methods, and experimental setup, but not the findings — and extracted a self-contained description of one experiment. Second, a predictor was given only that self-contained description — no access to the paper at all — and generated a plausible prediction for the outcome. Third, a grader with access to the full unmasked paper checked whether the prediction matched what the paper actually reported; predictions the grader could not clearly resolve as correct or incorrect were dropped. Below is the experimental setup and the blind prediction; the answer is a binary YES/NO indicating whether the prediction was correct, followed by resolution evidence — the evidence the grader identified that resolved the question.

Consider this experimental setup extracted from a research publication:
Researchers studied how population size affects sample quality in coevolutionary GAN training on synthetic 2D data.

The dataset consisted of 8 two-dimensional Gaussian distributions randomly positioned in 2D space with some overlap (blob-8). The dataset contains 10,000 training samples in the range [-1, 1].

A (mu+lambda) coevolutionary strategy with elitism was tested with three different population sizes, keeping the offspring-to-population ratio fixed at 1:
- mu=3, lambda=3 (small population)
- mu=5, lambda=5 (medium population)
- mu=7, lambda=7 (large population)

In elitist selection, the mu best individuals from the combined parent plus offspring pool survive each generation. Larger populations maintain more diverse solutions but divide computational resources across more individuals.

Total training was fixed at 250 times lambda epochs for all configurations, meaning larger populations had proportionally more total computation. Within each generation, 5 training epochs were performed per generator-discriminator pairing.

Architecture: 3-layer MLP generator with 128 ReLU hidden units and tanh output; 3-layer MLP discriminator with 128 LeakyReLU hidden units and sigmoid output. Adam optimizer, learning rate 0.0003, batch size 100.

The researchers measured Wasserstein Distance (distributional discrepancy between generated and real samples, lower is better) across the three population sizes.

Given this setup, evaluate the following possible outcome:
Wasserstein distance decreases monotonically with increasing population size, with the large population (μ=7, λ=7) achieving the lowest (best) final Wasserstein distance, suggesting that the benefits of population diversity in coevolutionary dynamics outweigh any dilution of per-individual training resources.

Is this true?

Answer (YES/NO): NO